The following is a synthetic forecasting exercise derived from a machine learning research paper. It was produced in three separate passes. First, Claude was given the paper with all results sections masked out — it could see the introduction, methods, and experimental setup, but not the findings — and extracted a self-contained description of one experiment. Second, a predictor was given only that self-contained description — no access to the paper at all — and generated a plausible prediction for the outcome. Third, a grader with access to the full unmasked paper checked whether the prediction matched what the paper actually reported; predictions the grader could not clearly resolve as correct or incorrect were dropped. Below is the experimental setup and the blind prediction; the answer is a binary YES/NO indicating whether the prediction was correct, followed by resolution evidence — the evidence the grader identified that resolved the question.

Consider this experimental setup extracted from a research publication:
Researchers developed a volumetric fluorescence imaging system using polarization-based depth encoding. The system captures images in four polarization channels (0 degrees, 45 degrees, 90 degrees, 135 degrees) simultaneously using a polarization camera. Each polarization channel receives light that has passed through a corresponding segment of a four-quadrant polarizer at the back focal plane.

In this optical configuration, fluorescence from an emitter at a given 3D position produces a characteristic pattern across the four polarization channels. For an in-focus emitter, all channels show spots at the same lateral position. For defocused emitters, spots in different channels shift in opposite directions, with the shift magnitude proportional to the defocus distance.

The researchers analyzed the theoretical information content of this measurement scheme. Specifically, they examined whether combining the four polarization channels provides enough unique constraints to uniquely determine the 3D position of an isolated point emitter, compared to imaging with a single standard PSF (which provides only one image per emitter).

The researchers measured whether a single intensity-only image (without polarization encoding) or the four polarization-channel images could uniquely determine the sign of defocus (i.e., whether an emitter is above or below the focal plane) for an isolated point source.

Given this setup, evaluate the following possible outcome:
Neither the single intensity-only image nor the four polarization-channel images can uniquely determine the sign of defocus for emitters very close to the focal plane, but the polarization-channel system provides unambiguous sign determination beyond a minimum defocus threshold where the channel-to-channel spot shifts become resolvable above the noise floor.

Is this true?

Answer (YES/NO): NO